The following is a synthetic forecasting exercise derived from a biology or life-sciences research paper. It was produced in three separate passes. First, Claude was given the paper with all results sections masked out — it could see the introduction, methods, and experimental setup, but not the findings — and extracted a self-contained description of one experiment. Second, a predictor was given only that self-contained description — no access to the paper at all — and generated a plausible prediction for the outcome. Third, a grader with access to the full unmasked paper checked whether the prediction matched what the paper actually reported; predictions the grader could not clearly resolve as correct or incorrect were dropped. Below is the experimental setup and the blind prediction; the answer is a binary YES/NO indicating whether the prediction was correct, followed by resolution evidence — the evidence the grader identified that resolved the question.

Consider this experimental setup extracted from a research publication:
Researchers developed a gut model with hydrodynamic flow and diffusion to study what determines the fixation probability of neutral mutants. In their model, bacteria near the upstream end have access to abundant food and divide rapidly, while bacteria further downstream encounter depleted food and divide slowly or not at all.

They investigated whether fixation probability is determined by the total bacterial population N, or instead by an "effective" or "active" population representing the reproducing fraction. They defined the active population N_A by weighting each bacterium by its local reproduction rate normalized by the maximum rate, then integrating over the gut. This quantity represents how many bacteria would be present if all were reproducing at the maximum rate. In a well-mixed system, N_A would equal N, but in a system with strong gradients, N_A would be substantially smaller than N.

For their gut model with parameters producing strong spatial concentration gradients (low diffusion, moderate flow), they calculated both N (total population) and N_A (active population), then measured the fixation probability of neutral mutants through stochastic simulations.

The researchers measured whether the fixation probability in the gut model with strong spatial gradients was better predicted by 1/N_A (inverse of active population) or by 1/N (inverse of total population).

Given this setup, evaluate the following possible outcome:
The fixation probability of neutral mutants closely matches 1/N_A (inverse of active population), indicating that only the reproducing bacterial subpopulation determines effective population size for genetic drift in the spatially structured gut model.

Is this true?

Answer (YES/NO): YES